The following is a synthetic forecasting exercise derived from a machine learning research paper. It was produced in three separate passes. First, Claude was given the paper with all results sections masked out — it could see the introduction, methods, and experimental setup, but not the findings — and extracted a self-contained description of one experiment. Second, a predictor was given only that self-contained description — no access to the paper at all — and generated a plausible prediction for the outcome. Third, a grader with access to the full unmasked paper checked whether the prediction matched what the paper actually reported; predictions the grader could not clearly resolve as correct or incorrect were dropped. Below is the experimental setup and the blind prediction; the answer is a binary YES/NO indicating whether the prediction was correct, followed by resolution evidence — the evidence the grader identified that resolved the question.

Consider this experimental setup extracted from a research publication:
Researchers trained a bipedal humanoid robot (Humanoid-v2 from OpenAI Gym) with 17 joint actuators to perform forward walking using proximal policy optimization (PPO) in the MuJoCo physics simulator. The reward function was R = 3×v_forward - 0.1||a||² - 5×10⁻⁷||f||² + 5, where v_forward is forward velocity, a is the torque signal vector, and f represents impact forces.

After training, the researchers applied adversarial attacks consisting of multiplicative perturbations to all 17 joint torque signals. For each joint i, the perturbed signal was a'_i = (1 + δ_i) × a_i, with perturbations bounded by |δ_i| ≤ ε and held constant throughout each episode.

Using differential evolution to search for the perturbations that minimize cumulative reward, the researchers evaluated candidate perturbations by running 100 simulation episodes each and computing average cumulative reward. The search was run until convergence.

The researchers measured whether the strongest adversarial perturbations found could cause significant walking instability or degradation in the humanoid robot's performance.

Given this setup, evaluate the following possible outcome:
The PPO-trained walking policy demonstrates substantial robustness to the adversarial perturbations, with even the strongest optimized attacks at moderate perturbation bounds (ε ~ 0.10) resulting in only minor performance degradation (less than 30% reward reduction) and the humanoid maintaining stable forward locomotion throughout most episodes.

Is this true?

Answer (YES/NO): YES